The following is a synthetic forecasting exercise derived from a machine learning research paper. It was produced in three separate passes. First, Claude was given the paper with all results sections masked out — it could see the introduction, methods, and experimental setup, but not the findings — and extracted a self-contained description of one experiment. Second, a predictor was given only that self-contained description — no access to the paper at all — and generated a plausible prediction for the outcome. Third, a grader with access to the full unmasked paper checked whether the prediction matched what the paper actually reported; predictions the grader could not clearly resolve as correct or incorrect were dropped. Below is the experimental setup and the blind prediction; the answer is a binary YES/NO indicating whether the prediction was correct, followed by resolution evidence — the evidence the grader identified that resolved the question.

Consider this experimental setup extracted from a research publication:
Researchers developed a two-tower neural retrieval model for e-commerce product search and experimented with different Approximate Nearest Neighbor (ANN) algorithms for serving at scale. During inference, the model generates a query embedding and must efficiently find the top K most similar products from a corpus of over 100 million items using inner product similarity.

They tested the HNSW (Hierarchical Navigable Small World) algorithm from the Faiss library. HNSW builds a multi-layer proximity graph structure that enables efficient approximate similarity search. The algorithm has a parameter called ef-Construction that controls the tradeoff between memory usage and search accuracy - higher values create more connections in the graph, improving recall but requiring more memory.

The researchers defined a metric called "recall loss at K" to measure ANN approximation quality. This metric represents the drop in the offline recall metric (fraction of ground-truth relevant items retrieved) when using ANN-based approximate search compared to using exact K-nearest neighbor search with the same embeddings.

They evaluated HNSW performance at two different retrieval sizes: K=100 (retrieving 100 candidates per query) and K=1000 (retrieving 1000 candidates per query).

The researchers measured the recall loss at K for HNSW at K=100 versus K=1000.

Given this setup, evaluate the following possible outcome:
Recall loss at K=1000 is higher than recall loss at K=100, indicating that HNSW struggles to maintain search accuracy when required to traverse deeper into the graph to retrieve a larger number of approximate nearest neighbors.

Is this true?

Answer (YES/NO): YES